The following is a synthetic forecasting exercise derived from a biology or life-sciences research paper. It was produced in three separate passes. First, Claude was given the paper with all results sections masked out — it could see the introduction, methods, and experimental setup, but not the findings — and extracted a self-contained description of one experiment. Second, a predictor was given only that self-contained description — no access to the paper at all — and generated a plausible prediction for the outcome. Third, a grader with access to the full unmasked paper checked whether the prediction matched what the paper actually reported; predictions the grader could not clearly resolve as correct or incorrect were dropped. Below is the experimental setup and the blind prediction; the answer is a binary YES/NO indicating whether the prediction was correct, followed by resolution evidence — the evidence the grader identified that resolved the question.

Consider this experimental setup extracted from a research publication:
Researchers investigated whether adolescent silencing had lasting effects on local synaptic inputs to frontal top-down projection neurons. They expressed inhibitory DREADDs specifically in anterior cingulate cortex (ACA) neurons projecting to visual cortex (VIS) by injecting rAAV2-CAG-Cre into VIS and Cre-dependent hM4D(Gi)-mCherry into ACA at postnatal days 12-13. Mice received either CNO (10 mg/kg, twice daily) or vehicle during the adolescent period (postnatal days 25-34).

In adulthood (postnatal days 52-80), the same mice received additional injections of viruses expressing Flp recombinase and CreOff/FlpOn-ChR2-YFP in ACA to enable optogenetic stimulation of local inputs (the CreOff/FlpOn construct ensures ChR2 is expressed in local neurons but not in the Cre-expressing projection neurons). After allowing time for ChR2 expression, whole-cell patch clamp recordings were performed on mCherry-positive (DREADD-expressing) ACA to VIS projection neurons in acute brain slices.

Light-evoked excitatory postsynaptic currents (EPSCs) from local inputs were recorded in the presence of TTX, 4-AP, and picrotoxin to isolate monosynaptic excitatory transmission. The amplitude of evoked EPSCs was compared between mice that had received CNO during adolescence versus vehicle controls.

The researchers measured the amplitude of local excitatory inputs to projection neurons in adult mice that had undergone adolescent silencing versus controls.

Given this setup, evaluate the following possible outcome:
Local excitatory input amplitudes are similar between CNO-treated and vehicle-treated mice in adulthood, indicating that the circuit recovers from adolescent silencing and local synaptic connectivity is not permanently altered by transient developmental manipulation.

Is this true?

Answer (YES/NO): NO